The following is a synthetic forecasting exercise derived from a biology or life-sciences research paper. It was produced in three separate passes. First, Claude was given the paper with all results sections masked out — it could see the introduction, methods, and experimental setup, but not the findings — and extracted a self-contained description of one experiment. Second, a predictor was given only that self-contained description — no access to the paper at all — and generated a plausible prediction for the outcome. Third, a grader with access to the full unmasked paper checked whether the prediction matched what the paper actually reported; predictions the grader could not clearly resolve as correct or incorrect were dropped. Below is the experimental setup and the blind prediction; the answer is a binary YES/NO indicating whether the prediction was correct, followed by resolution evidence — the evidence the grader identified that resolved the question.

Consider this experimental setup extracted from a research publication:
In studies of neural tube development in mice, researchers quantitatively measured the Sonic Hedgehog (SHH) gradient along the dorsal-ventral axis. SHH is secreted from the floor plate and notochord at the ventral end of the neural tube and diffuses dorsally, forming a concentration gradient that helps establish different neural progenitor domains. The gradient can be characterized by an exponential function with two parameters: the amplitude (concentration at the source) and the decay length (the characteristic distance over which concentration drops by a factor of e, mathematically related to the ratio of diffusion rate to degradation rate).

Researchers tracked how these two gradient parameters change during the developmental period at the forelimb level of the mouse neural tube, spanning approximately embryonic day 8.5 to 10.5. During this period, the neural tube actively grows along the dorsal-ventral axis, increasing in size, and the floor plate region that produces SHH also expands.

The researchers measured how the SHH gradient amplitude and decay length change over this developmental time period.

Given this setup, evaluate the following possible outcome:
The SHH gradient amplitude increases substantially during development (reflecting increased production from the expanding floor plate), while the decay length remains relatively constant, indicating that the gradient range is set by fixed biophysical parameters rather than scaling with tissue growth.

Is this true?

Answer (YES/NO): YES